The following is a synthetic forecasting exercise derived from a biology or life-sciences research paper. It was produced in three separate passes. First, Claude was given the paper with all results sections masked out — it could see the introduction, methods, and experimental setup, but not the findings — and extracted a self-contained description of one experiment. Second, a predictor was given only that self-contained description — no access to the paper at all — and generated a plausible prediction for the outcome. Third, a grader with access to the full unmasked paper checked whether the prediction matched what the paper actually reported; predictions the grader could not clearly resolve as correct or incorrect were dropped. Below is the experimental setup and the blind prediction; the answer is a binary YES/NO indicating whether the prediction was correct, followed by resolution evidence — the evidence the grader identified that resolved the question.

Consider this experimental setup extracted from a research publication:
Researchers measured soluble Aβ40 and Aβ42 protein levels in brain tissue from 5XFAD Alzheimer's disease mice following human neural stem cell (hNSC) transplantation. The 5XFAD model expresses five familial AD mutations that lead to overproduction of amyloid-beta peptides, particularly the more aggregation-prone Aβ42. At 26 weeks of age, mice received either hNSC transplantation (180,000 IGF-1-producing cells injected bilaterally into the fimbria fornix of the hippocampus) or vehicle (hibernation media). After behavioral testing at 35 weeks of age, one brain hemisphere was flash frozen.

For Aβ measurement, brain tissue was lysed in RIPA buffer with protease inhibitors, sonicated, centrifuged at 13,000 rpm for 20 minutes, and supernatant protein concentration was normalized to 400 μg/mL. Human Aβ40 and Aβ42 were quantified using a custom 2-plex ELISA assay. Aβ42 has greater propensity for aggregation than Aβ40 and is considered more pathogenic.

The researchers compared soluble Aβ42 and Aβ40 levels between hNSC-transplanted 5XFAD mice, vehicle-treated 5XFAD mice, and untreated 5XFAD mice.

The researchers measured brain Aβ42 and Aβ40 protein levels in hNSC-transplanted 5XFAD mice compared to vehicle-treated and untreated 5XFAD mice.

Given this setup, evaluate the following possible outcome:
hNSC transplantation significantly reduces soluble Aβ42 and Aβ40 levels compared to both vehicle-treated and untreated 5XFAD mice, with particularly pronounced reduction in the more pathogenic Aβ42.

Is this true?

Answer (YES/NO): NO